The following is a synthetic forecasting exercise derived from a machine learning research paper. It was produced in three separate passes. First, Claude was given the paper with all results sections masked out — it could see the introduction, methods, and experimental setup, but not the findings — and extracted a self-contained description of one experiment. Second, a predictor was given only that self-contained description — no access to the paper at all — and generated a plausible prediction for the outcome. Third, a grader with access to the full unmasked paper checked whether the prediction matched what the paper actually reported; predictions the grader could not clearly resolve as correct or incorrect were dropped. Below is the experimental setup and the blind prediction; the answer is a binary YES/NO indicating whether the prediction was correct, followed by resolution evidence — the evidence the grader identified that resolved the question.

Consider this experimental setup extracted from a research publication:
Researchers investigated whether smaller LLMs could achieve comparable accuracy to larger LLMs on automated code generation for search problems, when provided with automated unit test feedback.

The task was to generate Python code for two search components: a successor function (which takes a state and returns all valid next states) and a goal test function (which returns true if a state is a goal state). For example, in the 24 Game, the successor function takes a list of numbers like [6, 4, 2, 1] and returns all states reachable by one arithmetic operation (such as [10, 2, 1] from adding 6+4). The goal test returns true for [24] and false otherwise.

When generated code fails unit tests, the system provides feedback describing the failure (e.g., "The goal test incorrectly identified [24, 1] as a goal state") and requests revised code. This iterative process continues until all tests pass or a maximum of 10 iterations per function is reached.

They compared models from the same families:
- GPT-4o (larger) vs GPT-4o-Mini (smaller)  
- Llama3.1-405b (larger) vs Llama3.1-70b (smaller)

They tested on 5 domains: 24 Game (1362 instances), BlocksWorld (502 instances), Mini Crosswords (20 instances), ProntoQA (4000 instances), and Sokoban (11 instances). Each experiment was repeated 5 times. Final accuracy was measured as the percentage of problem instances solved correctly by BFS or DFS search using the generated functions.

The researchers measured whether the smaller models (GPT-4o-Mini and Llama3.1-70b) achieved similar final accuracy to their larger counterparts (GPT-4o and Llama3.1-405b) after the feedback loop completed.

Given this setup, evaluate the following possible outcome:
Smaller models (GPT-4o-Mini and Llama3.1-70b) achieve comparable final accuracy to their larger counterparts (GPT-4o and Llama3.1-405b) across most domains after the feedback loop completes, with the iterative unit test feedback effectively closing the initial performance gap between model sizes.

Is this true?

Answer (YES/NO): YES